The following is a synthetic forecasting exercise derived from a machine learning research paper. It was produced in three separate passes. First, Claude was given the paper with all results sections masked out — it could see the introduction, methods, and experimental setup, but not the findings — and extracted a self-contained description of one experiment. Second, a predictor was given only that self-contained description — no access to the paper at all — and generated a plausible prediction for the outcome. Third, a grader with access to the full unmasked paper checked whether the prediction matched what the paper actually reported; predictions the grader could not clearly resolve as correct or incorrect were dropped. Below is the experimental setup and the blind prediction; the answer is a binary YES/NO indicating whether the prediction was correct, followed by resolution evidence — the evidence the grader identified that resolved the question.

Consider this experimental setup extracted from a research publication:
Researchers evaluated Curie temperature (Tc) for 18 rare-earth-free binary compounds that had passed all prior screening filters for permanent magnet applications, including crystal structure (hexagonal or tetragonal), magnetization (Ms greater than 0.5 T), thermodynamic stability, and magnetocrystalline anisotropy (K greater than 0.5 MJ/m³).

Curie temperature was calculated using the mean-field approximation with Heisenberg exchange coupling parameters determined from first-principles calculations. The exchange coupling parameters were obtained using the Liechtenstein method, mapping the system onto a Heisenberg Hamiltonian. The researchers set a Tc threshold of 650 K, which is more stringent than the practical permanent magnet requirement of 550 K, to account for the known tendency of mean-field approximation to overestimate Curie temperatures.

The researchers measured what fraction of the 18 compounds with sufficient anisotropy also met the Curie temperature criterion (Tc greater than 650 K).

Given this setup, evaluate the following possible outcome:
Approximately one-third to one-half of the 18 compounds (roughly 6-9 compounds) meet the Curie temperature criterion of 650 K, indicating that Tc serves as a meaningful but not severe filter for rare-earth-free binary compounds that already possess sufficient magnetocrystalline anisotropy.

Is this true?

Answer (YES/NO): NO